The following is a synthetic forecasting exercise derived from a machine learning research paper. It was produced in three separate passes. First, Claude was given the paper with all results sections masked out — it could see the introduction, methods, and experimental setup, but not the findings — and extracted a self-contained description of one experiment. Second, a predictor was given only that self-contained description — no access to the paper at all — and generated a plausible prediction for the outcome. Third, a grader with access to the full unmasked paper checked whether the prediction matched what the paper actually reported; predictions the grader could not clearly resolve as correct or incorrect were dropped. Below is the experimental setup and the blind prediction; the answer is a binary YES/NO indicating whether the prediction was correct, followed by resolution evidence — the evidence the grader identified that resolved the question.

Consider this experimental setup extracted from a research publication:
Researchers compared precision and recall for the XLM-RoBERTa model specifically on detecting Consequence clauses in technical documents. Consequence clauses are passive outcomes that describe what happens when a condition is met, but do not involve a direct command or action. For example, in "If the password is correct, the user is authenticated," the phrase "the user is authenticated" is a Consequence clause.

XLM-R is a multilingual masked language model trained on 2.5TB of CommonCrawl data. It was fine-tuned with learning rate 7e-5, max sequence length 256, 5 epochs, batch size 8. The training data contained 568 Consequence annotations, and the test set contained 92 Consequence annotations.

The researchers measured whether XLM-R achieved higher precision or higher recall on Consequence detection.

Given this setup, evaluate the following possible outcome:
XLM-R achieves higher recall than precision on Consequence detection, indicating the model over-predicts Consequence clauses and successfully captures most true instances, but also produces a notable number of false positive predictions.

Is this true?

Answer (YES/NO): YES